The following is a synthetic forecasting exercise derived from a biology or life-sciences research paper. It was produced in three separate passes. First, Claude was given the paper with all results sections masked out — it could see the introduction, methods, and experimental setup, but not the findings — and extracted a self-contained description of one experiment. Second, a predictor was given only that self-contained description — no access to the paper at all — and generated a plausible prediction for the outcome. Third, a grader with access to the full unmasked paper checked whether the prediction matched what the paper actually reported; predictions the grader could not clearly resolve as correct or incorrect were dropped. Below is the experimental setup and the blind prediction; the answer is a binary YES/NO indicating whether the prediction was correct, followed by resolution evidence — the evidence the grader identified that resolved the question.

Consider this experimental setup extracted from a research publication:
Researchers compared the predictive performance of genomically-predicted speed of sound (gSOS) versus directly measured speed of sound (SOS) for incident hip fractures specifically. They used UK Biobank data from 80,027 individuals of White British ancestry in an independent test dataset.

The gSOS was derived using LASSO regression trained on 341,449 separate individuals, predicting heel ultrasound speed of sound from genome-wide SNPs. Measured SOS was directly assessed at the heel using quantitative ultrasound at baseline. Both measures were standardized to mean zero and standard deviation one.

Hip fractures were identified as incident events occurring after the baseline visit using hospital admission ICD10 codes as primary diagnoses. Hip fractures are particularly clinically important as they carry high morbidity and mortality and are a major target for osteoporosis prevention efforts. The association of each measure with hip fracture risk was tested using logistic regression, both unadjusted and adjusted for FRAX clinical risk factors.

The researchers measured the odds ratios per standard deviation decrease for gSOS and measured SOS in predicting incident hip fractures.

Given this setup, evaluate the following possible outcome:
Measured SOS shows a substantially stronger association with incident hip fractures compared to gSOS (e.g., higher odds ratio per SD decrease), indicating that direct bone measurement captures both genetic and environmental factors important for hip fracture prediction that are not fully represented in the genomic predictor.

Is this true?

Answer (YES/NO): NO